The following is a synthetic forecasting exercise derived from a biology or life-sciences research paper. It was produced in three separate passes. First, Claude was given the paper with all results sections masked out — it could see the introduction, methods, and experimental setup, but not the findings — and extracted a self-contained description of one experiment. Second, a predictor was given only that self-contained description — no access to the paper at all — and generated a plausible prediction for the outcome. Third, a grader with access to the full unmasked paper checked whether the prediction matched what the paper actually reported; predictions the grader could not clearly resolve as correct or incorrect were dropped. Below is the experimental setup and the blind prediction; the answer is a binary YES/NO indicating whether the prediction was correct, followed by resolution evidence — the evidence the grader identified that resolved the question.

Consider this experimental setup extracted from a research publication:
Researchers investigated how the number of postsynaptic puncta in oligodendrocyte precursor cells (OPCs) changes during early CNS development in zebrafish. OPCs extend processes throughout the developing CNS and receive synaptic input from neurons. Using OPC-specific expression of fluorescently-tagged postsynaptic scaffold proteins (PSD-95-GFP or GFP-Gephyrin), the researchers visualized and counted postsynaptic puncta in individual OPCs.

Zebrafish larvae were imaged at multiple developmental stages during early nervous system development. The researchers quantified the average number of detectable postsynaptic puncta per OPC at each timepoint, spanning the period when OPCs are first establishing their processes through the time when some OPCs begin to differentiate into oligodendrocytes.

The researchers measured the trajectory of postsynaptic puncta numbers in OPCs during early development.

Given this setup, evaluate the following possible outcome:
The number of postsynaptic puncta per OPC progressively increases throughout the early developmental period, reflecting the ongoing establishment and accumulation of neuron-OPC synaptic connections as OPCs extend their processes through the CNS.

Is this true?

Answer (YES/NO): YES